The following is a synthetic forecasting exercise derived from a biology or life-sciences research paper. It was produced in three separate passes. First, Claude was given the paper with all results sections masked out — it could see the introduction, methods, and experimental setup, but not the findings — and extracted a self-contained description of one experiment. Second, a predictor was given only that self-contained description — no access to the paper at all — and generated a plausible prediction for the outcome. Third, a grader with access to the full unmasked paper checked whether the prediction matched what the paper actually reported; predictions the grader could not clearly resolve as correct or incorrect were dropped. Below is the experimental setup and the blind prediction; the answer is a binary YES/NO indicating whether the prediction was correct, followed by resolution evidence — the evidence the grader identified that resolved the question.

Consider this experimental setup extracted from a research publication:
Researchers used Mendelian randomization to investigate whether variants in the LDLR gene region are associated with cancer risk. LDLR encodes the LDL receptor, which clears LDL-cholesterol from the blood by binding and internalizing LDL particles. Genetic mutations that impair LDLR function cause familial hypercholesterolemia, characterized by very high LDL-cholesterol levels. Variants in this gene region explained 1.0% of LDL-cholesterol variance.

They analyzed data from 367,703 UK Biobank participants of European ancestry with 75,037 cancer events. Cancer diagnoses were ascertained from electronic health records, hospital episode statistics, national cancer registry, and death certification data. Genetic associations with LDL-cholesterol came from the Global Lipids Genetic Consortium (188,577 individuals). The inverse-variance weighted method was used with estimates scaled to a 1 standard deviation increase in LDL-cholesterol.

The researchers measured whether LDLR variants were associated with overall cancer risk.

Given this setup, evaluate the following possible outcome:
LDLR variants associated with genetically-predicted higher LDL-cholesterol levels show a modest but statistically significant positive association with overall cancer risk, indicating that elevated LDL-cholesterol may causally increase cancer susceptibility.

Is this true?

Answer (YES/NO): NO